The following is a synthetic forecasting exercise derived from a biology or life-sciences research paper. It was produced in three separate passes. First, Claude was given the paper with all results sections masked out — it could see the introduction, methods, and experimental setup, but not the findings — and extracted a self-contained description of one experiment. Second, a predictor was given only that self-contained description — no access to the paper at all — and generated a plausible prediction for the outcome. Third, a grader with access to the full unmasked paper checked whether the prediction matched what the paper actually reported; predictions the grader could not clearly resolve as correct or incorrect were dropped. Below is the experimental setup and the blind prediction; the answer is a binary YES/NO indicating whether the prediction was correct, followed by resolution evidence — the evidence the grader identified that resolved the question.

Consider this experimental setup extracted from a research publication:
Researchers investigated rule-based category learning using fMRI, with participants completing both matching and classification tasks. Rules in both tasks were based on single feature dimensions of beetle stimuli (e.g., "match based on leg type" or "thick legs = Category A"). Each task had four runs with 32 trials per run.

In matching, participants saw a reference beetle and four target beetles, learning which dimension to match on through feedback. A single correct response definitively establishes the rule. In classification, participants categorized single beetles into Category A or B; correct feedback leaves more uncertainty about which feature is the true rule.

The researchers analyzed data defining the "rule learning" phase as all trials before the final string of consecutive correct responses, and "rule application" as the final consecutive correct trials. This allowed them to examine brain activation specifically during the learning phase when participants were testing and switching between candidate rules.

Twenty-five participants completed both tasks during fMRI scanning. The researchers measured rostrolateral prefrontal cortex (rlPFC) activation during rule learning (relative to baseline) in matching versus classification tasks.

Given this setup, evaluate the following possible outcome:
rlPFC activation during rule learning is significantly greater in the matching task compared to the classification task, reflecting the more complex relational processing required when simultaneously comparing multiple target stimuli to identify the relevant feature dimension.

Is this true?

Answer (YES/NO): NO